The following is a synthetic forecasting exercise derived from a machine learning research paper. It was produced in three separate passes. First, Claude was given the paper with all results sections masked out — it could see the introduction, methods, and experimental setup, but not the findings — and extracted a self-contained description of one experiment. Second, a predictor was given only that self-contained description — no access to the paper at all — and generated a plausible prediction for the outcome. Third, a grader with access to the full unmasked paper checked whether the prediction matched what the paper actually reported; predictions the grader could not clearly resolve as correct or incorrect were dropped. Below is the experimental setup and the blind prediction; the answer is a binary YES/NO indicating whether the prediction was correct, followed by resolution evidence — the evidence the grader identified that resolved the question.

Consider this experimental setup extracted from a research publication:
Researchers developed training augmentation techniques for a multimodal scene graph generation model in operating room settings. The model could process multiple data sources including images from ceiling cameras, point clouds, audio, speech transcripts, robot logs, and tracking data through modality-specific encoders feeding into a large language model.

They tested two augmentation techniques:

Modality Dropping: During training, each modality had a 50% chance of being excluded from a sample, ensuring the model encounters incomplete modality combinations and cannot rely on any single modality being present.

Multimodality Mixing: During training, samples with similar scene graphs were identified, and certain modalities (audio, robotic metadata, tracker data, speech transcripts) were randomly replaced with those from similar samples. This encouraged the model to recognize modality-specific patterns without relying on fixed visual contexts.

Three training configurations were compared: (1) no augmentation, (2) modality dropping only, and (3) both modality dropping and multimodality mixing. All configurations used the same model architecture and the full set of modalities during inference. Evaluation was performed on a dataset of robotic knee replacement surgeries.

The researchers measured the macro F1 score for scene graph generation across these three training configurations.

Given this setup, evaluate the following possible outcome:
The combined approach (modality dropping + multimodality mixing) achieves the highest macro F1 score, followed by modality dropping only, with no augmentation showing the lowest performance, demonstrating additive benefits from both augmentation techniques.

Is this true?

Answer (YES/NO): YES